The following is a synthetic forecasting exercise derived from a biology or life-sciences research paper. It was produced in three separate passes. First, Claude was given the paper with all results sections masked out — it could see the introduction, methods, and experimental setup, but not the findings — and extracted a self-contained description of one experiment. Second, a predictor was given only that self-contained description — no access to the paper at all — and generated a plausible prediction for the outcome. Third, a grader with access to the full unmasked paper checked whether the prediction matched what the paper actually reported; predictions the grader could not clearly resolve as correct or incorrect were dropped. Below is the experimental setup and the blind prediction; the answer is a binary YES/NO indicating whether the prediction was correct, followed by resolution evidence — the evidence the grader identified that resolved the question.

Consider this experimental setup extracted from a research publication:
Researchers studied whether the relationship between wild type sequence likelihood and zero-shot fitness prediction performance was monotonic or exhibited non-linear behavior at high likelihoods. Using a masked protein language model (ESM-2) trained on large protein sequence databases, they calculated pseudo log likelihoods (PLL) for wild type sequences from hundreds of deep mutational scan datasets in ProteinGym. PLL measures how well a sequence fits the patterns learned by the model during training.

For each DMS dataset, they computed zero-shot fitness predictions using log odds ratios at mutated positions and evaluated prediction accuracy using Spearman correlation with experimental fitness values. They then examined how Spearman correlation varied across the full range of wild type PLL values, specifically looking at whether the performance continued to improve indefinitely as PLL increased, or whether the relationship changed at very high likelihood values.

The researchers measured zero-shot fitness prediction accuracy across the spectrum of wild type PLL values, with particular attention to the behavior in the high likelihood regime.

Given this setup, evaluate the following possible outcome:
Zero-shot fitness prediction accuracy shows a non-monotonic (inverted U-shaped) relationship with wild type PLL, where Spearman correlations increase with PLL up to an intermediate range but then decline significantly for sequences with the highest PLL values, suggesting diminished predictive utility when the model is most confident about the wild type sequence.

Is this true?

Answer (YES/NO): YES